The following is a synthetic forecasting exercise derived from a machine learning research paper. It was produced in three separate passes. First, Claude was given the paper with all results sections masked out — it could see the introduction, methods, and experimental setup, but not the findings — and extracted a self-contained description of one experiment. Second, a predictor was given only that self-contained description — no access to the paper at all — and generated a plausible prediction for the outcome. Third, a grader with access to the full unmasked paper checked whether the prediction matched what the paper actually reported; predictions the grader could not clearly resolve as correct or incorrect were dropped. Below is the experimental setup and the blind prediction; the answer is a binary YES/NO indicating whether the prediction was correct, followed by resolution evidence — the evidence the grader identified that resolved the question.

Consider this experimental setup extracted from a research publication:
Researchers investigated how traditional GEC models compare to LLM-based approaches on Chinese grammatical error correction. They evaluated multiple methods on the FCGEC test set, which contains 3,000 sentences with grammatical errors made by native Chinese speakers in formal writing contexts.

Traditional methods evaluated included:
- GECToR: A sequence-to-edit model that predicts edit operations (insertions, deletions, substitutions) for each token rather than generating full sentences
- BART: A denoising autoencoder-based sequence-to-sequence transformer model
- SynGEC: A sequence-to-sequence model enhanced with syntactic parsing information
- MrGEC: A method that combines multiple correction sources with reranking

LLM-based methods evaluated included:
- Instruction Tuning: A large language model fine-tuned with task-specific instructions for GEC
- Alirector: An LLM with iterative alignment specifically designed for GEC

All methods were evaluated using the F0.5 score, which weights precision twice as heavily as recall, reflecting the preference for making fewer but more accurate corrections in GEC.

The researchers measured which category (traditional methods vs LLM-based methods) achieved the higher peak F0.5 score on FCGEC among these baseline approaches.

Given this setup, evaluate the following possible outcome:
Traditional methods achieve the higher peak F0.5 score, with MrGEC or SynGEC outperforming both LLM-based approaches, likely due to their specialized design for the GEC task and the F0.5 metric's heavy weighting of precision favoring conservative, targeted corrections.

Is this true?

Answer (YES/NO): YES